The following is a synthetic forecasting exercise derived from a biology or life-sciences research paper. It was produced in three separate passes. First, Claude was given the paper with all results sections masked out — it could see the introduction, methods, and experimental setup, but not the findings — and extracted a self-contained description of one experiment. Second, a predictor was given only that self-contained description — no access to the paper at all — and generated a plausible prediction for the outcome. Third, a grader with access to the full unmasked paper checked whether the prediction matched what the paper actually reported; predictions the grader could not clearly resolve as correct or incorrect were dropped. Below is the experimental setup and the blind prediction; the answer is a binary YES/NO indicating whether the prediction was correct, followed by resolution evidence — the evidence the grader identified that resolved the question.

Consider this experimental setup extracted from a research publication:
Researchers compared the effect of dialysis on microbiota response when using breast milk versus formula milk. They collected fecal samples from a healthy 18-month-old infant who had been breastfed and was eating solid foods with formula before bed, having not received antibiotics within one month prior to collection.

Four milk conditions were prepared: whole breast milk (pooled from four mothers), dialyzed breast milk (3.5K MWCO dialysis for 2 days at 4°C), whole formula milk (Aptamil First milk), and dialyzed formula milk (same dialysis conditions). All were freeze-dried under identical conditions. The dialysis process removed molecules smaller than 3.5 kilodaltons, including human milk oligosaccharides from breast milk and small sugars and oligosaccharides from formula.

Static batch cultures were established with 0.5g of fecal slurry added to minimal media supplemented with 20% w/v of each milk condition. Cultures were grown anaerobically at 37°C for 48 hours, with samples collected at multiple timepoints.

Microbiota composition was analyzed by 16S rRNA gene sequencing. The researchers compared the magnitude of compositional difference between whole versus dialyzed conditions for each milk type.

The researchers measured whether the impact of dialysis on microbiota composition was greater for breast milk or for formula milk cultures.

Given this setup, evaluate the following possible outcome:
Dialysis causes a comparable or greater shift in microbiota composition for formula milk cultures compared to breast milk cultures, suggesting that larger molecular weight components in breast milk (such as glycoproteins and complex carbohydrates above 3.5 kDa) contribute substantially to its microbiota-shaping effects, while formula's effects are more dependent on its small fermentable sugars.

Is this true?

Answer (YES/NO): YES